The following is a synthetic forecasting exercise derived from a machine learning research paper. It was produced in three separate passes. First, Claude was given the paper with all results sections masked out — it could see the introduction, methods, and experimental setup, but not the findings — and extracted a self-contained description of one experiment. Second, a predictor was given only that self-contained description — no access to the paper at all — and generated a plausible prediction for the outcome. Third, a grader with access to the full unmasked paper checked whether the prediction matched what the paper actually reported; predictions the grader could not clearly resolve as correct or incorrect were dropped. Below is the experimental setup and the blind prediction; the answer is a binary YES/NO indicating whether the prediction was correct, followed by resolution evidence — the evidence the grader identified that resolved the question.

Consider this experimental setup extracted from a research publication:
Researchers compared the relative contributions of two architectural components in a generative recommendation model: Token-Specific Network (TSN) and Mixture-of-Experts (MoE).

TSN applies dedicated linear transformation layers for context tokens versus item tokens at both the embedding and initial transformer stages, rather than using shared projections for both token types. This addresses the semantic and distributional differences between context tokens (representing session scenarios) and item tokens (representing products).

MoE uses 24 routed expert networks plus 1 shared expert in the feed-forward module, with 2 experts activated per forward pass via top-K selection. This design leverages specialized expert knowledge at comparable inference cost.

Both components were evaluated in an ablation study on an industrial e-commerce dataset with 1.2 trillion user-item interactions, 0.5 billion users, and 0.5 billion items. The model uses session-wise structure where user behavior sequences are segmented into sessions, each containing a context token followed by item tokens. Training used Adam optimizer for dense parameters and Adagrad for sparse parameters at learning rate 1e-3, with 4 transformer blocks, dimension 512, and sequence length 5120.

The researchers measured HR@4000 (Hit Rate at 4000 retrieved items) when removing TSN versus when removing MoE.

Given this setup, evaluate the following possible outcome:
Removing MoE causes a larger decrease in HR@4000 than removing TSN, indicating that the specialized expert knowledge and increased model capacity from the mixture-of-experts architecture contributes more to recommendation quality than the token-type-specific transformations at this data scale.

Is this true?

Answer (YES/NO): YES